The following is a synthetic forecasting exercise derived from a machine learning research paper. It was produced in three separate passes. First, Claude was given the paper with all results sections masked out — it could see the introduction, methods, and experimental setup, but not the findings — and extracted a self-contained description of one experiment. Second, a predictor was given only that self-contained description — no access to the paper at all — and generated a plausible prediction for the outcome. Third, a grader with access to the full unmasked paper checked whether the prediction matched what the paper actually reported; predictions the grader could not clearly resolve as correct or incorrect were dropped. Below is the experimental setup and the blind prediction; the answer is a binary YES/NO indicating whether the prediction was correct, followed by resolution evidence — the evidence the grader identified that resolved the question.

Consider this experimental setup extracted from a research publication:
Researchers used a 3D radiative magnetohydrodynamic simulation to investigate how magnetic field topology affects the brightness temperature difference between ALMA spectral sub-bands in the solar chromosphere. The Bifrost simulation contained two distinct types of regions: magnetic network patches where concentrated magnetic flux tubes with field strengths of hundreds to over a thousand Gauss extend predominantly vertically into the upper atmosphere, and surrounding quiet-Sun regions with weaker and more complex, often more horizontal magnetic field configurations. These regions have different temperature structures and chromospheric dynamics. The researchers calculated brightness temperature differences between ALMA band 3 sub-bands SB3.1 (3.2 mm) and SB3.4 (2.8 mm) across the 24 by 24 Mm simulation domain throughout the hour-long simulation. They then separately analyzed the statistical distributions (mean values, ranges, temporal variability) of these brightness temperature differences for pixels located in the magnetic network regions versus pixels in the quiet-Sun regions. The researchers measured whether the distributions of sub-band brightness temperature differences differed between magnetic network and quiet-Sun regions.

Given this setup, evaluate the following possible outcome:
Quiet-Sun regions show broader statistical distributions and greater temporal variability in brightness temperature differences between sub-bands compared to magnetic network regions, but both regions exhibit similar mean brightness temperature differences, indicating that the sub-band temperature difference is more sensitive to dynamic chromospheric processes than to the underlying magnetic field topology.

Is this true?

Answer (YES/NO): NO